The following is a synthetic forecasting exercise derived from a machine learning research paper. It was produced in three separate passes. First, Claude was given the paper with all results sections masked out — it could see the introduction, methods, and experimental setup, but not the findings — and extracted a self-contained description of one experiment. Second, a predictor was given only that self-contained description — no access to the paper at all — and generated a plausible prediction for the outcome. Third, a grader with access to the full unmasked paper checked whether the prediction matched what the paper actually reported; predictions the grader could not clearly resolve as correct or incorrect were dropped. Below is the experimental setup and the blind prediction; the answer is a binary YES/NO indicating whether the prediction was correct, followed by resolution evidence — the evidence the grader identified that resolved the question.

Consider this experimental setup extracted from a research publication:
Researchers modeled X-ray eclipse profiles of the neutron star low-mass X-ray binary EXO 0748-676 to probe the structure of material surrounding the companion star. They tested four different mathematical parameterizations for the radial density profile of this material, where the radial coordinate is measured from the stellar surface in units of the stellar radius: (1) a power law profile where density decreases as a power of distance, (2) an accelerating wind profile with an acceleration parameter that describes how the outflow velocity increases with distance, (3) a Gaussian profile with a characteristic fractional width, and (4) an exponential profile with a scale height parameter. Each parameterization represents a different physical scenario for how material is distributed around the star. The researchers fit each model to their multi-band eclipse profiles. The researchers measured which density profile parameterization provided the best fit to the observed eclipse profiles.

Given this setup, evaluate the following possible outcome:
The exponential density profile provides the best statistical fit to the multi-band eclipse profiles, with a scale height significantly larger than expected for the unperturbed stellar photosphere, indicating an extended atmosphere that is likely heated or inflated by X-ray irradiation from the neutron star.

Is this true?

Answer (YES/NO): YES